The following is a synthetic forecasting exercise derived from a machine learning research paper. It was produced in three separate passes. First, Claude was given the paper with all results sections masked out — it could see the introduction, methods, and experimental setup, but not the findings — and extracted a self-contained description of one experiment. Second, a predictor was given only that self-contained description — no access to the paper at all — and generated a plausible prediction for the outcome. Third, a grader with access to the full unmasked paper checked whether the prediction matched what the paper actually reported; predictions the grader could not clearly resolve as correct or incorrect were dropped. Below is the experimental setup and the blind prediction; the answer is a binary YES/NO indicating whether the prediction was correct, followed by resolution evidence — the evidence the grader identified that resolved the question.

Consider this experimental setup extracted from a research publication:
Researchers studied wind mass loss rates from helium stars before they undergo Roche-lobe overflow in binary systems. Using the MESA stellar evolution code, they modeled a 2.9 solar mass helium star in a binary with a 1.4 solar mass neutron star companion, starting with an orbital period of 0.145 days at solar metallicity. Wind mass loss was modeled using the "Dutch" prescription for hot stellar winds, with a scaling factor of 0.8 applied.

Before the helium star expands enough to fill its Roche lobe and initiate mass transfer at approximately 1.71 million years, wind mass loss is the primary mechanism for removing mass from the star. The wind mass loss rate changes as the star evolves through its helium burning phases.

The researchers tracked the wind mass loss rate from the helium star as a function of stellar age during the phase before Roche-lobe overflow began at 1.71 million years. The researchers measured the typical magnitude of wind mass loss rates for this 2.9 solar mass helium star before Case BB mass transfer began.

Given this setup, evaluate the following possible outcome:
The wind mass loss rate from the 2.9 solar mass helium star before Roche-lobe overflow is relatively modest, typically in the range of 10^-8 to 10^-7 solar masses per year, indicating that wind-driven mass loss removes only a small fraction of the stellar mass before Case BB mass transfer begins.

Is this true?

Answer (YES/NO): NO